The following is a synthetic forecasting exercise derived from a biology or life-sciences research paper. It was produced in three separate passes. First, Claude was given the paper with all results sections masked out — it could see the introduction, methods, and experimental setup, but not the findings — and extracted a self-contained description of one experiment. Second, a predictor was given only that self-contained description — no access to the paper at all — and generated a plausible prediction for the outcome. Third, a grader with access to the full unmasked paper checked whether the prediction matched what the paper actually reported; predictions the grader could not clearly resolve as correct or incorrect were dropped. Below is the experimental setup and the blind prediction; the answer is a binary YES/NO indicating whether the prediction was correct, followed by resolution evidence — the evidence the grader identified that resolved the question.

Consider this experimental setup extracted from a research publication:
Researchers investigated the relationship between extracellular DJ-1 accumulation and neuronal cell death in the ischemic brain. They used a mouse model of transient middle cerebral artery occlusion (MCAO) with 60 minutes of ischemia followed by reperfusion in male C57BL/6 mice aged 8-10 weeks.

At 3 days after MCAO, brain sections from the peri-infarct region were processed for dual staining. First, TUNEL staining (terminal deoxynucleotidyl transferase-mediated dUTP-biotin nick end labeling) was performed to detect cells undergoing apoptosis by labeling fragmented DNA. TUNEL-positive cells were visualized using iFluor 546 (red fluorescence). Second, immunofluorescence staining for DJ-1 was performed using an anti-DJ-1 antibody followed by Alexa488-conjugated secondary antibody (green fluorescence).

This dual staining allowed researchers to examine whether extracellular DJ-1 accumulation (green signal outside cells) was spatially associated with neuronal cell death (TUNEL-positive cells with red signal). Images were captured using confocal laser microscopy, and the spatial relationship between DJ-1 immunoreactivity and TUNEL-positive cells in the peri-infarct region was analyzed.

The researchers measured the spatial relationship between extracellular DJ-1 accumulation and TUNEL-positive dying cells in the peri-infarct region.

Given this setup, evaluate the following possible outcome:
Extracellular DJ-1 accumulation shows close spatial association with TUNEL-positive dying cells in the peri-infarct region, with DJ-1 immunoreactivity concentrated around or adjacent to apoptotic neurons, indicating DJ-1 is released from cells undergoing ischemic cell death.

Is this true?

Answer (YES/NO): YES